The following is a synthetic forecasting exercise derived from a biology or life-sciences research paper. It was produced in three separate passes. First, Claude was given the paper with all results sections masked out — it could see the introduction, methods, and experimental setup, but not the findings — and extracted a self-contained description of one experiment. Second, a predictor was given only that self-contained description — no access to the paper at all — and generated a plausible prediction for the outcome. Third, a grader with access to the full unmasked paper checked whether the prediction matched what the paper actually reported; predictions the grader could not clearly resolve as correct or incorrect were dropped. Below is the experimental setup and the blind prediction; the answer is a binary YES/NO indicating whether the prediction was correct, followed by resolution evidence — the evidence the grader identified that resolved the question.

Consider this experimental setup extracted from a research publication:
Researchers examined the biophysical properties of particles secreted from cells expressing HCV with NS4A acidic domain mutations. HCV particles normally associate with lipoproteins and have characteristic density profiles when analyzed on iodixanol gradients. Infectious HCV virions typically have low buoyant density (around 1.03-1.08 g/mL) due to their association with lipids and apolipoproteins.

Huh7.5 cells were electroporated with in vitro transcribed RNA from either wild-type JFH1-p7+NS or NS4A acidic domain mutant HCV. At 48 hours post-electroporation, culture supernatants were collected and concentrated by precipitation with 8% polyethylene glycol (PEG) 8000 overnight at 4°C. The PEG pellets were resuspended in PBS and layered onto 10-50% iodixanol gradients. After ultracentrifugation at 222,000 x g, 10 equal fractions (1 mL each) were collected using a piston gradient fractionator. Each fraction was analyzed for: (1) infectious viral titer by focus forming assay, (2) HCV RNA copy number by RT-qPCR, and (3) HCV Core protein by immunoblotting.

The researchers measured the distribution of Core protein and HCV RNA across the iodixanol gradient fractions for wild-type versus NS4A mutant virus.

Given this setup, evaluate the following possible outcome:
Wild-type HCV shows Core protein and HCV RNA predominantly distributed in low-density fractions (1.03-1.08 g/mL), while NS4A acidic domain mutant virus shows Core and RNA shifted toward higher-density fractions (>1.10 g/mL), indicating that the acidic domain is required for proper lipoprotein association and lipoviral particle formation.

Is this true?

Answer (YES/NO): NO